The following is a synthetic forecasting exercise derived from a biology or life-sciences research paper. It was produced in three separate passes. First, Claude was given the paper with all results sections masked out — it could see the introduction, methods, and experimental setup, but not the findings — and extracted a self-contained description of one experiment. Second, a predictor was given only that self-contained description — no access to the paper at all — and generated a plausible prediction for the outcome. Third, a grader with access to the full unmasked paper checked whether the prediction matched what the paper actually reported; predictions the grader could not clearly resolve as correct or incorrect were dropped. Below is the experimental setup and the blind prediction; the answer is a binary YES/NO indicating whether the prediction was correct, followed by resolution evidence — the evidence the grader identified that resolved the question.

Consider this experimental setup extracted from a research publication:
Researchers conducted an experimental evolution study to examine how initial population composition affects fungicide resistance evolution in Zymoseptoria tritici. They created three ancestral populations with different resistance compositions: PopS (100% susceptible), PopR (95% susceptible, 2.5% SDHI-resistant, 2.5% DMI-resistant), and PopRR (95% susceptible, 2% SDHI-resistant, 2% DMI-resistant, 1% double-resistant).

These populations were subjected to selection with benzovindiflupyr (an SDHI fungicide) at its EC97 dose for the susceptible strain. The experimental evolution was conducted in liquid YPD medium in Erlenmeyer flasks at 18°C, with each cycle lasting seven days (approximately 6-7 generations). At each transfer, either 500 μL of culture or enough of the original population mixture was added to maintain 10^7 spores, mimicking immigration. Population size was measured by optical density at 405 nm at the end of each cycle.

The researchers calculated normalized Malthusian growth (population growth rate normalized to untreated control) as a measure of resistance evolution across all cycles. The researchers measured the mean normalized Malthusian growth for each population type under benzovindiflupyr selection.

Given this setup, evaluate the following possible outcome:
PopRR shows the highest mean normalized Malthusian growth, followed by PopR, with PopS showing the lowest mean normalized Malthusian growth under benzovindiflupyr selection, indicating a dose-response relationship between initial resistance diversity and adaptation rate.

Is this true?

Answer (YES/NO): NO